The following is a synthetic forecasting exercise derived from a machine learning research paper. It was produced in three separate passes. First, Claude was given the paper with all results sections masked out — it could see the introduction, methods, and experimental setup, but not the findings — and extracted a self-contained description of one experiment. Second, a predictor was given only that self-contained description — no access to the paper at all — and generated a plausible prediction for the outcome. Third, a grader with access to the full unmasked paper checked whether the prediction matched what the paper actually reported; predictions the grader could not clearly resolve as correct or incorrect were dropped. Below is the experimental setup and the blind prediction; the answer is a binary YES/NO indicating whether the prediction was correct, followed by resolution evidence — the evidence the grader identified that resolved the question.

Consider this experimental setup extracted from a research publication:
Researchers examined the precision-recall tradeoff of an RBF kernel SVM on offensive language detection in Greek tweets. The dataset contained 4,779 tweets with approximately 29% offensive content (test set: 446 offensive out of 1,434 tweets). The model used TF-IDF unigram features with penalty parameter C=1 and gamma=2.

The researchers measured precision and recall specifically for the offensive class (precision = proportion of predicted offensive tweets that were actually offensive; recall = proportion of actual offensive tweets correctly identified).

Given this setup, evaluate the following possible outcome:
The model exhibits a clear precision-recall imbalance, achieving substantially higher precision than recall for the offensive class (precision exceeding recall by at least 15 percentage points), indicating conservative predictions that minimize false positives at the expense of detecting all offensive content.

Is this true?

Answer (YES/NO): YES